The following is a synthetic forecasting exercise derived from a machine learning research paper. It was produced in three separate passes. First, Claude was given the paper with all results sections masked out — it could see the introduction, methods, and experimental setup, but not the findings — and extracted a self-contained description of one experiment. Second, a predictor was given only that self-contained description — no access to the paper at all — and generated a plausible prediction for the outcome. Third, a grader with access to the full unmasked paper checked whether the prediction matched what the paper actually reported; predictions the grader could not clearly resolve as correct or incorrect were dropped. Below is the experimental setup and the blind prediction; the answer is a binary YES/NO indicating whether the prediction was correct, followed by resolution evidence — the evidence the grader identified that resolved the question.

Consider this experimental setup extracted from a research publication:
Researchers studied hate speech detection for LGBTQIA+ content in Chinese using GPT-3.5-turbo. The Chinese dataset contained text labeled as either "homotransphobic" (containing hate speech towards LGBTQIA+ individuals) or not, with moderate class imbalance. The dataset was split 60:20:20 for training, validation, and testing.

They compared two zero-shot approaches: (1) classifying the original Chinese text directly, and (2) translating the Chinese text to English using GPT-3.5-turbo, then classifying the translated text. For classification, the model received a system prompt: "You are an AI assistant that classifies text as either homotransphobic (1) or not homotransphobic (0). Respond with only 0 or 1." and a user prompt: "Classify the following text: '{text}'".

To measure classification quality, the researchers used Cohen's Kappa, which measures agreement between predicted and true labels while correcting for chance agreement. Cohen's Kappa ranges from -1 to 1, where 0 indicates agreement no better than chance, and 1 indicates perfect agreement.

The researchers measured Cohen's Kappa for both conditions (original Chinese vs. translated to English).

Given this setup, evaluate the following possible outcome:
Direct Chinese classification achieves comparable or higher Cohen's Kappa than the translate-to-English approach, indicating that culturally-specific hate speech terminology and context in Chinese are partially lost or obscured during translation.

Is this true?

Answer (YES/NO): YES